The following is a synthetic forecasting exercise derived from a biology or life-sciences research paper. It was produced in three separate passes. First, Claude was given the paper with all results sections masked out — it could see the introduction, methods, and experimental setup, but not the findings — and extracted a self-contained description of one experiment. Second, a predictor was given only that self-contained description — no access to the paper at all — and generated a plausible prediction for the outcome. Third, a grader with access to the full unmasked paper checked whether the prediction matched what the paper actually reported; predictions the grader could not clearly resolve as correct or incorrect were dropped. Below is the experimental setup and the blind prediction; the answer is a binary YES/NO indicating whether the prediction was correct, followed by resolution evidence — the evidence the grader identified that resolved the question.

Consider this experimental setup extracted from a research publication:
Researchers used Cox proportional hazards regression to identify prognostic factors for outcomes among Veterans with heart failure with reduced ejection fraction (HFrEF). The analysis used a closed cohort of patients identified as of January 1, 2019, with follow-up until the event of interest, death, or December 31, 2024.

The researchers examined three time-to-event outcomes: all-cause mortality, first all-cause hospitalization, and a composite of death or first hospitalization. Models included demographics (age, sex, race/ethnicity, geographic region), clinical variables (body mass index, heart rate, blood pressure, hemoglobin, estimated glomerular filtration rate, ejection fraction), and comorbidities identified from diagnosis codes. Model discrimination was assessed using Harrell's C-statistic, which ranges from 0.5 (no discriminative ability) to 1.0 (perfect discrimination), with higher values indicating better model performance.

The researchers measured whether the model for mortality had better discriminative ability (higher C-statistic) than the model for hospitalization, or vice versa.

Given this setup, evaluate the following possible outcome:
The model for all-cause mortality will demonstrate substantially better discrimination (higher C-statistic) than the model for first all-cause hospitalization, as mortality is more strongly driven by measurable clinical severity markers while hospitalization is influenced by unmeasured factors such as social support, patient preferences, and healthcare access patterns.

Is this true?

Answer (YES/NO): NO